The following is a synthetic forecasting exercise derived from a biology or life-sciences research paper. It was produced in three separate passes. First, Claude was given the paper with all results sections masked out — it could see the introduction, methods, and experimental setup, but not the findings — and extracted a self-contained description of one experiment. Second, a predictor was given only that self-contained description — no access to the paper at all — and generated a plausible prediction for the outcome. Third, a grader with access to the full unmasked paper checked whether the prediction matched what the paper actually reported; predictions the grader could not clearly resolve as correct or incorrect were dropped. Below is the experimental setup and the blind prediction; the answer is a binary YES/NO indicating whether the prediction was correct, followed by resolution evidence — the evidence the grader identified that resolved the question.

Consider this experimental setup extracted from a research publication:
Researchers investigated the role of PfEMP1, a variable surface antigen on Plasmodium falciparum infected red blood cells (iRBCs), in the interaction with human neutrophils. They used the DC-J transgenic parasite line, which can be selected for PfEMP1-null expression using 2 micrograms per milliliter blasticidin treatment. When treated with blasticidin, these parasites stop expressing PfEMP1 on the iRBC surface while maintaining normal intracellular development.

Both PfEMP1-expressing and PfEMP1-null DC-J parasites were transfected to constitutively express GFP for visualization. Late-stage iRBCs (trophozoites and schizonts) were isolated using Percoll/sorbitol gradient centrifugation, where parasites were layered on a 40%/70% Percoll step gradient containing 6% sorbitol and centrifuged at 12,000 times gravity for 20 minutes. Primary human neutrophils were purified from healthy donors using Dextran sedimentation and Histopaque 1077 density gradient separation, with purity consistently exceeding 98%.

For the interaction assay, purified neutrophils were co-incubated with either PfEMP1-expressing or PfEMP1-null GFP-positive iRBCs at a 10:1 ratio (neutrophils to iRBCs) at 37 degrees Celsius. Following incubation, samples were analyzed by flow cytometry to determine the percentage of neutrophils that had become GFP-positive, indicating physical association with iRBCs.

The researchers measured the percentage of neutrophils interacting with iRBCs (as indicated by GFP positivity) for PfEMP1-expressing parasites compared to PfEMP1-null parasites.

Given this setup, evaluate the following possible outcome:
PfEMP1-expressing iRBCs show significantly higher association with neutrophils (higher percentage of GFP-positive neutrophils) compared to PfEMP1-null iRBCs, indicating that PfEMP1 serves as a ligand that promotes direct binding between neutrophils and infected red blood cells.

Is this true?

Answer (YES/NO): YES